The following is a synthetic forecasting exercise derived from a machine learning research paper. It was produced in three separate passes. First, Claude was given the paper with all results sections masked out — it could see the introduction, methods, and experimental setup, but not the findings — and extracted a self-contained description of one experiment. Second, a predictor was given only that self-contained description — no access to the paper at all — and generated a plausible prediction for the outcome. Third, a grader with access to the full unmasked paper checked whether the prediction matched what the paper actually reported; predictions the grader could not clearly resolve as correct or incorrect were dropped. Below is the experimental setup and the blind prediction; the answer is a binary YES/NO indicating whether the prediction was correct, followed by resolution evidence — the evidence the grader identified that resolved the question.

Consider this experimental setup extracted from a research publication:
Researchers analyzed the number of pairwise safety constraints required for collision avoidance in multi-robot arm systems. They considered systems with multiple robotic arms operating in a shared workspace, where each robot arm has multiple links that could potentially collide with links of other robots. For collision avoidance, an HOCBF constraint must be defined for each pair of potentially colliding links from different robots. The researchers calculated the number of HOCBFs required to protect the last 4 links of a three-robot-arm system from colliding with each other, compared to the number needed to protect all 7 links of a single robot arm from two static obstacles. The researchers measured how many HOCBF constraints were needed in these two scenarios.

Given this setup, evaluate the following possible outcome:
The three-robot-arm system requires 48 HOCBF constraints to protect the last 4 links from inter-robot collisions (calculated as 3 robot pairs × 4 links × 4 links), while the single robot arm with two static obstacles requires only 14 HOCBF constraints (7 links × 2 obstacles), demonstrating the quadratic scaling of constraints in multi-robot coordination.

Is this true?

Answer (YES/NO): YES